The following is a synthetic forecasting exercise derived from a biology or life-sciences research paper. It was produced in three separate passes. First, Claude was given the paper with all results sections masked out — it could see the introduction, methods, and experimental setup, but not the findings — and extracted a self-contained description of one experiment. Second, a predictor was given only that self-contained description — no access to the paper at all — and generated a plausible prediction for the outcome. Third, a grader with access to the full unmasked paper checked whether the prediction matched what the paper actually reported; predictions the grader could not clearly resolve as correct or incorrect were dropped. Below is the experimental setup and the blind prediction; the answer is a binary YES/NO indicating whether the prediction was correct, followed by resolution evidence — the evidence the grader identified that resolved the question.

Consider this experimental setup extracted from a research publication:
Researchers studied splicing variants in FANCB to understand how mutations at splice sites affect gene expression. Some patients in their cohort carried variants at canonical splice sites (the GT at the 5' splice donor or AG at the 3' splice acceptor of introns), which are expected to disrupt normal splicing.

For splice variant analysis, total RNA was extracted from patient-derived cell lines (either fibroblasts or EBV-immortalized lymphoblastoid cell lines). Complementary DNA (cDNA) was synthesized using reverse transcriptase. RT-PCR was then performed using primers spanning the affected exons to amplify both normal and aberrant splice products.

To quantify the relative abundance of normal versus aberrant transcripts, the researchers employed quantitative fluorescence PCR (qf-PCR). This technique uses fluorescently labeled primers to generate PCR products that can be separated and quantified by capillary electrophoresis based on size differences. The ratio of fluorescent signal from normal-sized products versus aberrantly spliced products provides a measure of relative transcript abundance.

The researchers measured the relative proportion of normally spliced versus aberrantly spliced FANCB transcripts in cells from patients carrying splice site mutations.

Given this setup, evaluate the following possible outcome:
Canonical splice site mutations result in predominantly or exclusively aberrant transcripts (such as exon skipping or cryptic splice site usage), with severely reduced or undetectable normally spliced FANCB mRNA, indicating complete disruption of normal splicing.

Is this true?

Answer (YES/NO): YES